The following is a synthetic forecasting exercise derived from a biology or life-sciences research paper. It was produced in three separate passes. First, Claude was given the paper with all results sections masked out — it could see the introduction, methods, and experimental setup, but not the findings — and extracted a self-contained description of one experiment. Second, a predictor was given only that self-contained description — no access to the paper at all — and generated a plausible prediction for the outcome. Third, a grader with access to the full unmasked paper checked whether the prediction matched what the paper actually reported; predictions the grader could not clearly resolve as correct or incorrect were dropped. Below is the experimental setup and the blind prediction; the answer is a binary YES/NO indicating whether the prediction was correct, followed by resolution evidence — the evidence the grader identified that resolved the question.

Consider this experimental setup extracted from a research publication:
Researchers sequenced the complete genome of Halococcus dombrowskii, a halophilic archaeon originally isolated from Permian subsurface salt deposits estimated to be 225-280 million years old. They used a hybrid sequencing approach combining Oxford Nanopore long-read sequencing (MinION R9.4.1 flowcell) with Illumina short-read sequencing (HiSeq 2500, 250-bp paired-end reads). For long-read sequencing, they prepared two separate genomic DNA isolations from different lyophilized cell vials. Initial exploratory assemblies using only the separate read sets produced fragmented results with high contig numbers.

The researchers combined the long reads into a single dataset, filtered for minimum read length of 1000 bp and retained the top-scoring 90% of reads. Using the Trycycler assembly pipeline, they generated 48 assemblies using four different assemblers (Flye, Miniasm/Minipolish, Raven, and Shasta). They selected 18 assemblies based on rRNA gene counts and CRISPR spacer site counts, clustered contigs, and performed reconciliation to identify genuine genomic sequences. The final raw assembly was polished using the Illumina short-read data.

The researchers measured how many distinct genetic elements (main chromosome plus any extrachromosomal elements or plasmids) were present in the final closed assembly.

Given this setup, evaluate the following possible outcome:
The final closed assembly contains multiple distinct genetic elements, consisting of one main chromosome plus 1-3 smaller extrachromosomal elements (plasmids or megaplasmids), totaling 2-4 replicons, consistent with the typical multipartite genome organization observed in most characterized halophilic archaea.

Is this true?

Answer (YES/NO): NO